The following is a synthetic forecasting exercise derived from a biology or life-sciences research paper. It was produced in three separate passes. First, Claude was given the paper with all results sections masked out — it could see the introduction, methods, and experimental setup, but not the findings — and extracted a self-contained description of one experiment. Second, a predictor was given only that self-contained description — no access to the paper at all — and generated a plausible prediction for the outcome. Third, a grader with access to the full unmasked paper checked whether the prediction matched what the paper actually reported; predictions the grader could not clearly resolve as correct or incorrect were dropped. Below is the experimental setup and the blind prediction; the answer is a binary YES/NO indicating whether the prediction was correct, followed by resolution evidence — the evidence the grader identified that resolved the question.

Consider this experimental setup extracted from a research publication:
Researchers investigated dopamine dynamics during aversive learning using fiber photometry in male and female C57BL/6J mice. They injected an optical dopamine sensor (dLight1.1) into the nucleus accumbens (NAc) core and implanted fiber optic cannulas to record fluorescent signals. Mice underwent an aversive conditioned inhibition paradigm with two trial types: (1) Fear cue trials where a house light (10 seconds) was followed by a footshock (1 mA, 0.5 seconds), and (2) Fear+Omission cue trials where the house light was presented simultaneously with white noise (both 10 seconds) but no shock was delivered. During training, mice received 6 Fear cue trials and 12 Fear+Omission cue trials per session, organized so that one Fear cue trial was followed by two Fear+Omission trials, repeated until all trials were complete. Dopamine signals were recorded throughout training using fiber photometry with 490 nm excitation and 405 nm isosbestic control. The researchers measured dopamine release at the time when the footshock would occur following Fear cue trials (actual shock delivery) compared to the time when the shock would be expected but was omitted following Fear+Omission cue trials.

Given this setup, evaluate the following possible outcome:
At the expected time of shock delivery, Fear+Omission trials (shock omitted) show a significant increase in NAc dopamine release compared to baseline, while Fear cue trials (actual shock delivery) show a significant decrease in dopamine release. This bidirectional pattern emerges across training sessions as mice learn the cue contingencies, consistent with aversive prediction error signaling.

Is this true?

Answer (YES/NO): NO